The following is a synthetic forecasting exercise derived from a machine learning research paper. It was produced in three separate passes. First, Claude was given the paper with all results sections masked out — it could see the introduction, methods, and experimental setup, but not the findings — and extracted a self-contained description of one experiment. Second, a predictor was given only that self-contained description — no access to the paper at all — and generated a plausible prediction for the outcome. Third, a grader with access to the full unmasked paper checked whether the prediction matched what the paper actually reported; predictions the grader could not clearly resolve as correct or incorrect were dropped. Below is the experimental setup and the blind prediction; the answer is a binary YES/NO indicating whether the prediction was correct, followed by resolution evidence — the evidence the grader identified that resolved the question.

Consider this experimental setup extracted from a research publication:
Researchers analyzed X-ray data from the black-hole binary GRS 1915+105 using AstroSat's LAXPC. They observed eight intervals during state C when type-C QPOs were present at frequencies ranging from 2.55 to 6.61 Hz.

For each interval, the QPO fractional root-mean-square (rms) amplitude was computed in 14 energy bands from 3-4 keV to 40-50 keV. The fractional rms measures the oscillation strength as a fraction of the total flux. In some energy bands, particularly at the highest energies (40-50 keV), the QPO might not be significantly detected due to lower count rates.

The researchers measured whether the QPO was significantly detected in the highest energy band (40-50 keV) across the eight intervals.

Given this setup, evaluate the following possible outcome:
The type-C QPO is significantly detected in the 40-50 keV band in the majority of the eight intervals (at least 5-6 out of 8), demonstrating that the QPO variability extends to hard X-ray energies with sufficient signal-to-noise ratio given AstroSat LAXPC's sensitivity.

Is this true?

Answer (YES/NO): NO